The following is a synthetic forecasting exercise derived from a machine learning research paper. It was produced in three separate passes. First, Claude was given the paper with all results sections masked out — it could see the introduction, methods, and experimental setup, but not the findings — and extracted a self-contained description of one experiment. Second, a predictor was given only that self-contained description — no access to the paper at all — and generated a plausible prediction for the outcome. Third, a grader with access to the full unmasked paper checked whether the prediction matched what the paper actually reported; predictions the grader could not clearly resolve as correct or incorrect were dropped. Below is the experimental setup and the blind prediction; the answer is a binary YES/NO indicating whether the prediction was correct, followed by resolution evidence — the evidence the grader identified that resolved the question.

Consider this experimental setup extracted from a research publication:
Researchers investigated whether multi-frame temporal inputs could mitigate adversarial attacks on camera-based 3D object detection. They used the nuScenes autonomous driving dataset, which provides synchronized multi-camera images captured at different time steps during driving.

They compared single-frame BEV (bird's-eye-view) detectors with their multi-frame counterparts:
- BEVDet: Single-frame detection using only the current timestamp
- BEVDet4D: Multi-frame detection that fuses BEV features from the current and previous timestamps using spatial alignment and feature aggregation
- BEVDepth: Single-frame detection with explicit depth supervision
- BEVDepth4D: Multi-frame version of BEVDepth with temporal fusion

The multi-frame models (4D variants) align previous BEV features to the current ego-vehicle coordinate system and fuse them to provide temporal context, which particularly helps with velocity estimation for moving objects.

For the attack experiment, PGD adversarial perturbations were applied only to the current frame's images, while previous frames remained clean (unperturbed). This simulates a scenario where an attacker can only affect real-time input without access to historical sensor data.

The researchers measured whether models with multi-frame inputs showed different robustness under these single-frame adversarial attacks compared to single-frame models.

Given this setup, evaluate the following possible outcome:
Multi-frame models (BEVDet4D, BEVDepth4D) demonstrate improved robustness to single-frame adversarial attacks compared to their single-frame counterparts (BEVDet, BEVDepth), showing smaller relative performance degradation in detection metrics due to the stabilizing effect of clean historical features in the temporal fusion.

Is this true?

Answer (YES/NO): YES